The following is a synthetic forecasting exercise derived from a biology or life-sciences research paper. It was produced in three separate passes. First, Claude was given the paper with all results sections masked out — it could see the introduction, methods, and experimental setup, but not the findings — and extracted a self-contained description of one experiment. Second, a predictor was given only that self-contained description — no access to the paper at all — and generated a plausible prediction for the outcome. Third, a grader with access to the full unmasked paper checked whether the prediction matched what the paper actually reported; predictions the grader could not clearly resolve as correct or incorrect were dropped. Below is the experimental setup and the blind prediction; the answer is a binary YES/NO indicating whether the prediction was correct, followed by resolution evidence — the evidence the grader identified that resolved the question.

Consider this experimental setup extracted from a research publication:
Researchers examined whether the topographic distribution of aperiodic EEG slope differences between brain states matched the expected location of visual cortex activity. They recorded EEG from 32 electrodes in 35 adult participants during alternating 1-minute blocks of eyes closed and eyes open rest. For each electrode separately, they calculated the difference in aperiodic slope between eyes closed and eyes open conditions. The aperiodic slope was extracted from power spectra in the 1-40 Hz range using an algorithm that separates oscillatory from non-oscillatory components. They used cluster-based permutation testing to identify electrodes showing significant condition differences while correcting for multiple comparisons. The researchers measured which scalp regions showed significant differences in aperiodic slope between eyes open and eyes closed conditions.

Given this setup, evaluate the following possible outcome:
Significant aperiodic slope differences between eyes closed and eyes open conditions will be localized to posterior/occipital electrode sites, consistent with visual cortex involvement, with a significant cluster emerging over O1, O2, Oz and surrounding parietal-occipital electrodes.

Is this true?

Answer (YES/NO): NO